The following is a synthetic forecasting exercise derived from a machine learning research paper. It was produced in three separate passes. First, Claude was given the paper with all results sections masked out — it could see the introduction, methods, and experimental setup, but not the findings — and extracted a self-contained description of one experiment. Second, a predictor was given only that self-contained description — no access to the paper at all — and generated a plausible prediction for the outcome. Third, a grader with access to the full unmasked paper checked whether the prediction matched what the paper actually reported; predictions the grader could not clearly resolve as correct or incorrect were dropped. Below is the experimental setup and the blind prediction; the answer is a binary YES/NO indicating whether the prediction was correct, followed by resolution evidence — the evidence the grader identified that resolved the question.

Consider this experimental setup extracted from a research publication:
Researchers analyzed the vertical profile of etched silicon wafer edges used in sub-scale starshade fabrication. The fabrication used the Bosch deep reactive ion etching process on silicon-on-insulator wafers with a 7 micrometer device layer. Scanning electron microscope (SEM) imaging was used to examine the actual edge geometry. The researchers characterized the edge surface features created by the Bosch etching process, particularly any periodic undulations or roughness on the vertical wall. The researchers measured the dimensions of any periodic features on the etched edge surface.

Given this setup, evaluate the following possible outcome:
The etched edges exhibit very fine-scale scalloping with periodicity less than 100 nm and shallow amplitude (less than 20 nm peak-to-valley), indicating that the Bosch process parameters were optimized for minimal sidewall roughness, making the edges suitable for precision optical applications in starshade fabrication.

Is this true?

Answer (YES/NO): NO